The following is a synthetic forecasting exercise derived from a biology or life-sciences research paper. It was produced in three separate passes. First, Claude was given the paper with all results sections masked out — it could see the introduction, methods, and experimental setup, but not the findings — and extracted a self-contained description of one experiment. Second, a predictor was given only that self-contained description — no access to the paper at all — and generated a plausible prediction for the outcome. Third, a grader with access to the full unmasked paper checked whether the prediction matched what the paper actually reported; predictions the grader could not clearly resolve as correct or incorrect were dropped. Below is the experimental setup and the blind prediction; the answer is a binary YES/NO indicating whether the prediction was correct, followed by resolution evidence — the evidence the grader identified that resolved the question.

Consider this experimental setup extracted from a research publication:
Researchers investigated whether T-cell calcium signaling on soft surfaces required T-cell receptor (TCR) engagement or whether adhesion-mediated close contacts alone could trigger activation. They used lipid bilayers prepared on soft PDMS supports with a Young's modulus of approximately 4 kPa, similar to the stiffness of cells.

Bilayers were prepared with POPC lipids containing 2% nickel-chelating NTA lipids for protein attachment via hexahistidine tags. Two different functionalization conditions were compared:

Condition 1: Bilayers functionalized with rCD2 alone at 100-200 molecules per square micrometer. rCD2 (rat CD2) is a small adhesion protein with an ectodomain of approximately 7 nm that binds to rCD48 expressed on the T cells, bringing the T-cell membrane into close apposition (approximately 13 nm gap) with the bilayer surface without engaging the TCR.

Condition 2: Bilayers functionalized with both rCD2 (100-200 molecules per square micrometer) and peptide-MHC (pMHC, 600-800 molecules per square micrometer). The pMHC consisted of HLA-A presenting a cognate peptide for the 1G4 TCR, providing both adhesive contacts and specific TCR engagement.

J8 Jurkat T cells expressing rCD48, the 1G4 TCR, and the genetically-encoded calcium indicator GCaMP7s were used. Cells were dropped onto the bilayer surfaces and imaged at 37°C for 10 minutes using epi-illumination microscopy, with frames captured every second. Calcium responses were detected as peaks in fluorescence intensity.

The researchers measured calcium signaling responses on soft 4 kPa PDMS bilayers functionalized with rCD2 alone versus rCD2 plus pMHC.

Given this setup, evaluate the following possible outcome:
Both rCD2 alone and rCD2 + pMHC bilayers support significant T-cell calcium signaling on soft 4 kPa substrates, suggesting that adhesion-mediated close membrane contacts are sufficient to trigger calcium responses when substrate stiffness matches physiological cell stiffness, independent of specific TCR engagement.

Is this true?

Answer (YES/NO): NO